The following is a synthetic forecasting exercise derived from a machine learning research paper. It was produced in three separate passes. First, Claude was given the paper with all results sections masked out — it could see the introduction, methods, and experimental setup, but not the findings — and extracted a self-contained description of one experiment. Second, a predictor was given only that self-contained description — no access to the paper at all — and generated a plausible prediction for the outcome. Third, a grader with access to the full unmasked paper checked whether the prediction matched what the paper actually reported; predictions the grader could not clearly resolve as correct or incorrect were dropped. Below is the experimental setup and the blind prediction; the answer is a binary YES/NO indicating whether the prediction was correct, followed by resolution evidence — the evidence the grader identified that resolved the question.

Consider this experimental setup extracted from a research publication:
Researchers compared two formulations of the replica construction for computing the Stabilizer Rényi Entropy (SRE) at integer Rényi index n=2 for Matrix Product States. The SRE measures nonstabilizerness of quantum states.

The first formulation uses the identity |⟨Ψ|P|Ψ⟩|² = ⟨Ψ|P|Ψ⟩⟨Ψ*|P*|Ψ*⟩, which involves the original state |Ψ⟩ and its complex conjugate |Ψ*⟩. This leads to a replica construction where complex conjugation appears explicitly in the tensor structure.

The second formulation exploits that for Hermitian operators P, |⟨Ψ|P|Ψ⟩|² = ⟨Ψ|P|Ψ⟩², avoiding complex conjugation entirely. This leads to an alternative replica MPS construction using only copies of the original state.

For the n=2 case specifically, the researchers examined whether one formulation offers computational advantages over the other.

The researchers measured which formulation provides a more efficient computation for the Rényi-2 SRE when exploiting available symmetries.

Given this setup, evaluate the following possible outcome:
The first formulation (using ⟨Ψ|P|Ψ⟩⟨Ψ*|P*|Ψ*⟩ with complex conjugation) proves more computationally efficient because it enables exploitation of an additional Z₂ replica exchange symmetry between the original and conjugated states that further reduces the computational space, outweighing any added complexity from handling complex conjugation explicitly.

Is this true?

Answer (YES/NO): NO